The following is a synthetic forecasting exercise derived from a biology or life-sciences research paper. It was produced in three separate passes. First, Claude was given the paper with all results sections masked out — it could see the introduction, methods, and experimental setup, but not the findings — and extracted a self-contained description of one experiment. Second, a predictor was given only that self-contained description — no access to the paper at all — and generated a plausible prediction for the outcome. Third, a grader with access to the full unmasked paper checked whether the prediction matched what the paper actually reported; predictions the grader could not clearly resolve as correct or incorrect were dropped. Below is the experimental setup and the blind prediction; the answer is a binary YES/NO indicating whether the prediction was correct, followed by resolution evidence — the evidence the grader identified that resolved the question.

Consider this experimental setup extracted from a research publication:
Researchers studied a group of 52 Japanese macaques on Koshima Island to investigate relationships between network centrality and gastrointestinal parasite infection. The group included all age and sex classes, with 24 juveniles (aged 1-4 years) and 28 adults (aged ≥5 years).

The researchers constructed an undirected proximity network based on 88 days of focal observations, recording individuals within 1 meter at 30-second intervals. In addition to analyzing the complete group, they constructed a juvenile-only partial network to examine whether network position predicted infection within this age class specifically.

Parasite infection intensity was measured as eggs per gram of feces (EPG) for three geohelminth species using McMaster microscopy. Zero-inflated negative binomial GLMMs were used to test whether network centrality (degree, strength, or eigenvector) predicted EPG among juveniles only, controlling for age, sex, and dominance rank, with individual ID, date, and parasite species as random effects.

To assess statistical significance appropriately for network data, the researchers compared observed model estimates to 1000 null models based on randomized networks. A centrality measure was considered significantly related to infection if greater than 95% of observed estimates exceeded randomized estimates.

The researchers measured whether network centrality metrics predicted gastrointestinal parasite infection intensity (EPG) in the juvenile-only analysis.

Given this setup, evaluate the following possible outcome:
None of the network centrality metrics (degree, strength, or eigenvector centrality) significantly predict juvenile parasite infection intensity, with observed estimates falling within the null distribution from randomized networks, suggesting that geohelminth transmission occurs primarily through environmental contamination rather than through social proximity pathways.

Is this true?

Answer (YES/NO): NO